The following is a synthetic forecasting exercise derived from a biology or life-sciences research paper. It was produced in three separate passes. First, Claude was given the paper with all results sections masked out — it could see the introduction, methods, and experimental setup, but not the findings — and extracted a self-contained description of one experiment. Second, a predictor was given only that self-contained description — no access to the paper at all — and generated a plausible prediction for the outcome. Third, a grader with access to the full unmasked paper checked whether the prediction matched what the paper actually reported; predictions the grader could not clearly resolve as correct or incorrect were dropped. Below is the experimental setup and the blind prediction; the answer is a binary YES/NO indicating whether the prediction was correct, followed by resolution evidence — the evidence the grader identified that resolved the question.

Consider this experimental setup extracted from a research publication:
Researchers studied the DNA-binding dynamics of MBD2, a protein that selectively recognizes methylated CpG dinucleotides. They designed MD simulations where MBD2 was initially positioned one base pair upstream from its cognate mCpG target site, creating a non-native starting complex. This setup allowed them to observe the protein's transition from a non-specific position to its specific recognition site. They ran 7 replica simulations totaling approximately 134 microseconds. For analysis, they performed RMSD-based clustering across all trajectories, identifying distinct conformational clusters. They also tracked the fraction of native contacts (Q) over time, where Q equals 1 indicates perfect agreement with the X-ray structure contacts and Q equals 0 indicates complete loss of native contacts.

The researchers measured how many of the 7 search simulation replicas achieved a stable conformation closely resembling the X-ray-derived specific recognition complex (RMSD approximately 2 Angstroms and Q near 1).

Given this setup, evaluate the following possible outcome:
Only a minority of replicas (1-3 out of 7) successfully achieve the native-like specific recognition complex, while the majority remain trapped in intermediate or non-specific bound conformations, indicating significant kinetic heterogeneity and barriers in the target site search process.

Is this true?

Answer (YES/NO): NO